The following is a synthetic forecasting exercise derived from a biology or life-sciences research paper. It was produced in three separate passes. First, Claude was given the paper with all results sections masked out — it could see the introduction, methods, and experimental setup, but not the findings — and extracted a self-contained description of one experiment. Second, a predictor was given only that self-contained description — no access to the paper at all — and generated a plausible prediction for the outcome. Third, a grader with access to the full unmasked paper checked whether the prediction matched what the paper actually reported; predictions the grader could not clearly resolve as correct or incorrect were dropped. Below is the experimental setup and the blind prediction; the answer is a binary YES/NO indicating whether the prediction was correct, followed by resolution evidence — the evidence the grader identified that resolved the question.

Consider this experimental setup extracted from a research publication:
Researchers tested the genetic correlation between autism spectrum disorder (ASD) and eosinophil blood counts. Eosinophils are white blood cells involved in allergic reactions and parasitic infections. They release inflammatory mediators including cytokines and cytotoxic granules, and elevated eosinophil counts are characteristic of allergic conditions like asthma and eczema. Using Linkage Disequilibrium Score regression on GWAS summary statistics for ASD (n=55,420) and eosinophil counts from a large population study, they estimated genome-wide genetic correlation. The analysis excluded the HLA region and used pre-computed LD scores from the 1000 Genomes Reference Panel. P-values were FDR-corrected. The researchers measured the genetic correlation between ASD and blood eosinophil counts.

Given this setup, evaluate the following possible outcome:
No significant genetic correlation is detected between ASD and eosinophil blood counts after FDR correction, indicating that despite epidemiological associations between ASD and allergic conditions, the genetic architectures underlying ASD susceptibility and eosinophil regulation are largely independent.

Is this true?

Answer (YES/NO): YES